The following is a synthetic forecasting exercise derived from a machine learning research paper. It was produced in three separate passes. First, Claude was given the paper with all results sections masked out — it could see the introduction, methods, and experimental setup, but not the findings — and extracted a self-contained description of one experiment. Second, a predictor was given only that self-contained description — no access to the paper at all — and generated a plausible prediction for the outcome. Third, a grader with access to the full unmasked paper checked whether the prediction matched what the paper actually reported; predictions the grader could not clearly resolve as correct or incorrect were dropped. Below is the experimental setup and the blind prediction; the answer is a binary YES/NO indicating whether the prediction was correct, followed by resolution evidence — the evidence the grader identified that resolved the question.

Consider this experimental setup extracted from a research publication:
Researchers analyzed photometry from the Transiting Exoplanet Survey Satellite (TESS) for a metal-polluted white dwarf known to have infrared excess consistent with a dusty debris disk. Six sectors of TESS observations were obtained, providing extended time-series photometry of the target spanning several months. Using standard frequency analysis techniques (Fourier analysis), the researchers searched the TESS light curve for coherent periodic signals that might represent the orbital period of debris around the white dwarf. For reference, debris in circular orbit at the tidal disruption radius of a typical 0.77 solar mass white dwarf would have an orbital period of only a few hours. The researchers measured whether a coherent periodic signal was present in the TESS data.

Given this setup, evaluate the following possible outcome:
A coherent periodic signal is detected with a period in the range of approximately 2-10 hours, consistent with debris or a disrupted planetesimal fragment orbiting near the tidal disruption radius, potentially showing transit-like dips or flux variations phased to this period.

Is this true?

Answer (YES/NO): NO